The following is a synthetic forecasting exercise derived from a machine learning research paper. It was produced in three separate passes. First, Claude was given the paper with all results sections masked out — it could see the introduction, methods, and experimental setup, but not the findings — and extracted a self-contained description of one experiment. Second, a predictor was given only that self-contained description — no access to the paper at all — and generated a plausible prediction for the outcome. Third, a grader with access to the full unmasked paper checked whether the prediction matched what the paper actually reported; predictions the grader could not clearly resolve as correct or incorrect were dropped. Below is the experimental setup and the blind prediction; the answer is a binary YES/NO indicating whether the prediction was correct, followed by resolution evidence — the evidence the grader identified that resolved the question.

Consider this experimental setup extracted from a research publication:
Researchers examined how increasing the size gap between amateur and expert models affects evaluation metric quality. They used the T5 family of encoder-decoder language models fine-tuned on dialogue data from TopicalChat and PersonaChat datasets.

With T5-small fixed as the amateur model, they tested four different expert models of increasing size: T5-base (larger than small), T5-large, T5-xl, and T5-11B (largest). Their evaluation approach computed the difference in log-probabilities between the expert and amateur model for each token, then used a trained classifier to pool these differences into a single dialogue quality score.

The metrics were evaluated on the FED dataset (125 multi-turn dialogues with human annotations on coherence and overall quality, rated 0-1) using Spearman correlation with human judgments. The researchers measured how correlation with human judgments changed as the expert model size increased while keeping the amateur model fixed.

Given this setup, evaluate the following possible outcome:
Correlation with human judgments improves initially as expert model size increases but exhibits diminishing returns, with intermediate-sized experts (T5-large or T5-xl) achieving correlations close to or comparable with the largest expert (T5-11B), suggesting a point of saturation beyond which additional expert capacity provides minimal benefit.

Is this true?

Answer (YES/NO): YES